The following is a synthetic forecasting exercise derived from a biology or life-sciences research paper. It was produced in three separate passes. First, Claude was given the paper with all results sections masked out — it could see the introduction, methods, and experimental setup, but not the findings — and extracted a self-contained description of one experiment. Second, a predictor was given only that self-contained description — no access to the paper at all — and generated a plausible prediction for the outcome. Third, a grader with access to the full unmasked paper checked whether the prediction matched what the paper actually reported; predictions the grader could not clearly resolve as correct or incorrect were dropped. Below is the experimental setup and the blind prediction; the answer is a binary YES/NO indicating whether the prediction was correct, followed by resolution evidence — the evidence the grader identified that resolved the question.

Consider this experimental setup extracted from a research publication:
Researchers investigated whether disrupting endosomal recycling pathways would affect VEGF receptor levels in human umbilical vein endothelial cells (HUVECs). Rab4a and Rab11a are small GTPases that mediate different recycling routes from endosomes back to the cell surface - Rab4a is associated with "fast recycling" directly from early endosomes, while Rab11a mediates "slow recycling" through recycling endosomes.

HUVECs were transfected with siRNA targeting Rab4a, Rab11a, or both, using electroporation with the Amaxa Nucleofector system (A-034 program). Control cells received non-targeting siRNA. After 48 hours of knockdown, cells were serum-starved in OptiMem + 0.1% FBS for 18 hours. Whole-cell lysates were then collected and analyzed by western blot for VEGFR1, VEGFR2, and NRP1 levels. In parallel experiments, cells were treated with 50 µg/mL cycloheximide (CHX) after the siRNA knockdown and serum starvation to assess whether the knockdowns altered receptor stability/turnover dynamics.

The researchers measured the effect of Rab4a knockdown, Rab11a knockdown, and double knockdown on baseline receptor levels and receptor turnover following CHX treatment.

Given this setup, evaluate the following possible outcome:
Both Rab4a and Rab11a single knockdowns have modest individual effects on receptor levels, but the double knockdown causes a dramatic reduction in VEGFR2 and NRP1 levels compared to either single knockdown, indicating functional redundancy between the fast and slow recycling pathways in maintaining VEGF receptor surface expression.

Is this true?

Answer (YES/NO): NO